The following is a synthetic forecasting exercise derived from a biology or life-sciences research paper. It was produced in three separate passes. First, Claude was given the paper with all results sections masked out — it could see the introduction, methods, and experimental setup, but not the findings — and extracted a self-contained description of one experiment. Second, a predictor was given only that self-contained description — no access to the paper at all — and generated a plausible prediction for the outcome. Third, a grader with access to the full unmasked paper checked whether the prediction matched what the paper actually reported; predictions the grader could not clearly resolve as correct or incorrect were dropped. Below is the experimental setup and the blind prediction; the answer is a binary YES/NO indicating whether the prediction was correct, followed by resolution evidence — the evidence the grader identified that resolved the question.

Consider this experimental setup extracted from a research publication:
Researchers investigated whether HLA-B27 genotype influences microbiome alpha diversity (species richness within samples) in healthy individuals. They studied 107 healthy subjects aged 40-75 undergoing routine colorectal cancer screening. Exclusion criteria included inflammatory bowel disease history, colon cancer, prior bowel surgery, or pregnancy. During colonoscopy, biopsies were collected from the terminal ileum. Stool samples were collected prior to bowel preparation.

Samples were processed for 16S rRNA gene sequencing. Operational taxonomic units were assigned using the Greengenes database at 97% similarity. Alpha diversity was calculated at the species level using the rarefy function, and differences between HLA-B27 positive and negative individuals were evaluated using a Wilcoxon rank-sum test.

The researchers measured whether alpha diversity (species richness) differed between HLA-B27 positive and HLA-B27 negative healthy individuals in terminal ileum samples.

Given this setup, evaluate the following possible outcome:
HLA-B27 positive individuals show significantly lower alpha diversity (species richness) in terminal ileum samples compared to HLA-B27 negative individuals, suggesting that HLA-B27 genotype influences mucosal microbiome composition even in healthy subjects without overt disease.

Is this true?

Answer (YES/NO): NO